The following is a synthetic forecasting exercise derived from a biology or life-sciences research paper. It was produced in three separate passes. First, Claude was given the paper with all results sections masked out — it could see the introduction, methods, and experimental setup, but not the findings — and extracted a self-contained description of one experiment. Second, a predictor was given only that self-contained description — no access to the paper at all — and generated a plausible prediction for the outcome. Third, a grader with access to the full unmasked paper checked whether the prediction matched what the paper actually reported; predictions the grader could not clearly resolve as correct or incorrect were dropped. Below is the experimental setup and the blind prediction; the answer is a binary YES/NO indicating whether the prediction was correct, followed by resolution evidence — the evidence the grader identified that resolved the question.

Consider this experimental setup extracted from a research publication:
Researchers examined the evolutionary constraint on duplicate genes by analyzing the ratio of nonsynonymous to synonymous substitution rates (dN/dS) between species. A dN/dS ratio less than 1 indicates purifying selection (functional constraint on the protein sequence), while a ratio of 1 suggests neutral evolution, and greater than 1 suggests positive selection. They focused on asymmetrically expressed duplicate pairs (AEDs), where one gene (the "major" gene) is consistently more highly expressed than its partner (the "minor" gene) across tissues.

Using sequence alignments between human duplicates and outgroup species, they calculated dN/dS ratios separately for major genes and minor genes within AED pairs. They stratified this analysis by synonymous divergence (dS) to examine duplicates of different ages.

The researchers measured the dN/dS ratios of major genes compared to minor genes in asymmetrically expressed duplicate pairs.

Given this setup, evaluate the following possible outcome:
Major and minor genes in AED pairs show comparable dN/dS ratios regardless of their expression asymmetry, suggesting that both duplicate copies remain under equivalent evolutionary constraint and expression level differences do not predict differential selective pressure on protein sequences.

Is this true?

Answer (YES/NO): NO